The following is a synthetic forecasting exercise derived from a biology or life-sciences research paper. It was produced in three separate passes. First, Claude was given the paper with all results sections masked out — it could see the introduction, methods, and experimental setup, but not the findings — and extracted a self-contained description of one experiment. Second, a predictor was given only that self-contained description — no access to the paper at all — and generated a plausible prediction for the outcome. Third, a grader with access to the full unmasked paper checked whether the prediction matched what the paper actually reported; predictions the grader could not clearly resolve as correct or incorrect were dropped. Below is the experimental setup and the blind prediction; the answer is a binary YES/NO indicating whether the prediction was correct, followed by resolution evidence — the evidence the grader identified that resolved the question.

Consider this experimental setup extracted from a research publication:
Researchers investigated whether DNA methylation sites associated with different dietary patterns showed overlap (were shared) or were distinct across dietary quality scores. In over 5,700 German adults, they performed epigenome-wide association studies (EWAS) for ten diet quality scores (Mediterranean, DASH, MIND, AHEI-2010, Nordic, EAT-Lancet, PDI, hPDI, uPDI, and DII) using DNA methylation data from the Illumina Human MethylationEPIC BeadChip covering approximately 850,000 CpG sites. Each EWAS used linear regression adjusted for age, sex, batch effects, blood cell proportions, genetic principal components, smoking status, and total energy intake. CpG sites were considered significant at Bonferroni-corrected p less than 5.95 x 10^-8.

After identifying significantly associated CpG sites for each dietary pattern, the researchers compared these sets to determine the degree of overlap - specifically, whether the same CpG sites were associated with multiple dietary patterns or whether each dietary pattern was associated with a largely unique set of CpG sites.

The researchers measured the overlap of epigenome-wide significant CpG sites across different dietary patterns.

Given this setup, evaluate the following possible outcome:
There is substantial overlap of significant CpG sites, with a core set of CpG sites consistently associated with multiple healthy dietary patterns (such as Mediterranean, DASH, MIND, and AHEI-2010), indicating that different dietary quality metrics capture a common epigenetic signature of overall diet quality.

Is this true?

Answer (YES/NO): NO